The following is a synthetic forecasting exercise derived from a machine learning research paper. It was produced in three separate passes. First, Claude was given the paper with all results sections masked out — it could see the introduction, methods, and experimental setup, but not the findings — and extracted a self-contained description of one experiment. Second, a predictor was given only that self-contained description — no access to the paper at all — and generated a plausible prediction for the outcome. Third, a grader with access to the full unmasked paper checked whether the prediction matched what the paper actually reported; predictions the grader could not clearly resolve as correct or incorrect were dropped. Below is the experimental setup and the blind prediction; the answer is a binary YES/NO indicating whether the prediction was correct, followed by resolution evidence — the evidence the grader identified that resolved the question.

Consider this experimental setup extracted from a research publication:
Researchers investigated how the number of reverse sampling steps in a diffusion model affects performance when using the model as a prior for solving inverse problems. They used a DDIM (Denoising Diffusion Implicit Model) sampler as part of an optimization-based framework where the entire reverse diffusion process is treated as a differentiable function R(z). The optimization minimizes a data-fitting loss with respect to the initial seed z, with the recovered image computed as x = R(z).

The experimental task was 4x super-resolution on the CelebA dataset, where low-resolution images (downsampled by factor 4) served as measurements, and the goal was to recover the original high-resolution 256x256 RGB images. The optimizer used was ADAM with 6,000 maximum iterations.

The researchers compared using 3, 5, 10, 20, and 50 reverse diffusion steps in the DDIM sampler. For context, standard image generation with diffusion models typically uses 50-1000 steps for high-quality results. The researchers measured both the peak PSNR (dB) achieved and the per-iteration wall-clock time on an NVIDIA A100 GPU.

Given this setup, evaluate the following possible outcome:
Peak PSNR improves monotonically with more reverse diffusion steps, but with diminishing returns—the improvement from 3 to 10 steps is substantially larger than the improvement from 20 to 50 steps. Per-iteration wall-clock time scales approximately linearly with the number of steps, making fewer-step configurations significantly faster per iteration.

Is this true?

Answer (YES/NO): NO